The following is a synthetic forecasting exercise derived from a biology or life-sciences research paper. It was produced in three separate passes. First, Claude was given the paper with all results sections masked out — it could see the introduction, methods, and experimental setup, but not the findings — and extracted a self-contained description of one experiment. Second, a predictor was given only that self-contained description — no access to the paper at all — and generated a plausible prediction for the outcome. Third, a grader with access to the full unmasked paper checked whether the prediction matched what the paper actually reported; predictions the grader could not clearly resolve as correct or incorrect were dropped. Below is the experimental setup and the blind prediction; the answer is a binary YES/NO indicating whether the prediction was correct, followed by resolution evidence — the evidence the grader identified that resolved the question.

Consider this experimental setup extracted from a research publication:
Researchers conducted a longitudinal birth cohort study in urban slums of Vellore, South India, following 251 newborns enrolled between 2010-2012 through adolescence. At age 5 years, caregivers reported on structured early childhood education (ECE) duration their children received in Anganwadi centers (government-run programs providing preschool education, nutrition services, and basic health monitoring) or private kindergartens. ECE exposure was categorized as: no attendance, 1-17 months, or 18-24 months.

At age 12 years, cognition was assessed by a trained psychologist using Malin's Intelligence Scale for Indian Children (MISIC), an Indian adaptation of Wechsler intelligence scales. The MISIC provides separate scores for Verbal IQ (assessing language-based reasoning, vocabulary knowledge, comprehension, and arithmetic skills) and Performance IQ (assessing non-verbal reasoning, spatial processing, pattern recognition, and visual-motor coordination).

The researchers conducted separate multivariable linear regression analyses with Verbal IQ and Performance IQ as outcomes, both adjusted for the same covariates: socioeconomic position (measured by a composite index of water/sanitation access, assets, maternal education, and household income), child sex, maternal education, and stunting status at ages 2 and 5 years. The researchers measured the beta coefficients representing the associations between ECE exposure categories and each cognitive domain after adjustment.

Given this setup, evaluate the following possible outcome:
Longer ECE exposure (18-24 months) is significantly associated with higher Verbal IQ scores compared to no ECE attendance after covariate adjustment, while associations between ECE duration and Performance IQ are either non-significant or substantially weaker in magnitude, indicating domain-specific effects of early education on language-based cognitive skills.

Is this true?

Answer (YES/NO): NO